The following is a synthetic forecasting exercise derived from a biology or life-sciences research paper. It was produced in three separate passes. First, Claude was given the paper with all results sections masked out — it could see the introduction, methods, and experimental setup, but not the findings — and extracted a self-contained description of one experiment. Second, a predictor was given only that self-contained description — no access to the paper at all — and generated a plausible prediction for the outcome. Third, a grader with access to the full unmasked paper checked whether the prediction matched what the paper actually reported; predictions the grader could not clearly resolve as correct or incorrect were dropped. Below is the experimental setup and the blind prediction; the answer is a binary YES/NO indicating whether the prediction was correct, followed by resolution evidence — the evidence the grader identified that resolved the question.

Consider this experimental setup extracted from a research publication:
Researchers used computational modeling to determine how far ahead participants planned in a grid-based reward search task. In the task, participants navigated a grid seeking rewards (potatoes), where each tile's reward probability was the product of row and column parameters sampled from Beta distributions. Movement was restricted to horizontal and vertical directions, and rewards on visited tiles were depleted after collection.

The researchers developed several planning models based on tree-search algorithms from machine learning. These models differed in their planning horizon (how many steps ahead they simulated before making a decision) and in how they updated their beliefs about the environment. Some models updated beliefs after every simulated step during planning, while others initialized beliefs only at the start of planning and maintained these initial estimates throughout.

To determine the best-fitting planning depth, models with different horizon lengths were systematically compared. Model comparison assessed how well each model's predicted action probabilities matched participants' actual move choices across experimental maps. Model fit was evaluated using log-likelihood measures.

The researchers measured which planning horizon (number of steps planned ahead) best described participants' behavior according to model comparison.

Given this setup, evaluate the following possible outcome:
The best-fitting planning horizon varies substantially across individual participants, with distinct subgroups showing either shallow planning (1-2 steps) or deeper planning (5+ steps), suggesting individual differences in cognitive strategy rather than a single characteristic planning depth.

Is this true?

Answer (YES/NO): NO